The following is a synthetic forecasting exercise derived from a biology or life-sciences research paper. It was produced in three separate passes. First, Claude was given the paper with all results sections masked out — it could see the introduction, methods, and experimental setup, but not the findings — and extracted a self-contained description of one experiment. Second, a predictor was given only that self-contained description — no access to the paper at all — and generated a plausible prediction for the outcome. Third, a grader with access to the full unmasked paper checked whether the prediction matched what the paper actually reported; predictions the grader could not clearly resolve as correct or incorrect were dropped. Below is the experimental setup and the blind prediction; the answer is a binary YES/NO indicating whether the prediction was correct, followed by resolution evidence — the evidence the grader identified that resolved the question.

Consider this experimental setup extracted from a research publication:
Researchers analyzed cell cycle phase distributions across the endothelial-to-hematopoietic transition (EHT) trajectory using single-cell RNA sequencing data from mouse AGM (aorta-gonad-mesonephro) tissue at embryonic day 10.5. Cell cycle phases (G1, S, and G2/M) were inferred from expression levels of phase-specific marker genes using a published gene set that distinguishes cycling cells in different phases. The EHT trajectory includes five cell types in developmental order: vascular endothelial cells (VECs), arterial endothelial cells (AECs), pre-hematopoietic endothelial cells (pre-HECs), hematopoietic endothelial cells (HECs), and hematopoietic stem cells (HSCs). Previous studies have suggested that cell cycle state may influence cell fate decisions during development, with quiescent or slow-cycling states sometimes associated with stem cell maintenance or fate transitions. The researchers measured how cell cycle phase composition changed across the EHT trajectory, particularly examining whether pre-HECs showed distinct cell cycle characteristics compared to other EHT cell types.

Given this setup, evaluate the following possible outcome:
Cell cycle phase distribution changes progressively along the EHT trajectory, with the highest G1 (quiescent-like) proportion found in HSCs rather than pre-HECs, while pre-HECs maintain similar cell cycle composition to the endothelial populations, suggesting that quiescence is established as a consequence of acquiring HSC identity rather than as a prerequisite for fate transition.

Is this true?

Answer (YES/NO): NO